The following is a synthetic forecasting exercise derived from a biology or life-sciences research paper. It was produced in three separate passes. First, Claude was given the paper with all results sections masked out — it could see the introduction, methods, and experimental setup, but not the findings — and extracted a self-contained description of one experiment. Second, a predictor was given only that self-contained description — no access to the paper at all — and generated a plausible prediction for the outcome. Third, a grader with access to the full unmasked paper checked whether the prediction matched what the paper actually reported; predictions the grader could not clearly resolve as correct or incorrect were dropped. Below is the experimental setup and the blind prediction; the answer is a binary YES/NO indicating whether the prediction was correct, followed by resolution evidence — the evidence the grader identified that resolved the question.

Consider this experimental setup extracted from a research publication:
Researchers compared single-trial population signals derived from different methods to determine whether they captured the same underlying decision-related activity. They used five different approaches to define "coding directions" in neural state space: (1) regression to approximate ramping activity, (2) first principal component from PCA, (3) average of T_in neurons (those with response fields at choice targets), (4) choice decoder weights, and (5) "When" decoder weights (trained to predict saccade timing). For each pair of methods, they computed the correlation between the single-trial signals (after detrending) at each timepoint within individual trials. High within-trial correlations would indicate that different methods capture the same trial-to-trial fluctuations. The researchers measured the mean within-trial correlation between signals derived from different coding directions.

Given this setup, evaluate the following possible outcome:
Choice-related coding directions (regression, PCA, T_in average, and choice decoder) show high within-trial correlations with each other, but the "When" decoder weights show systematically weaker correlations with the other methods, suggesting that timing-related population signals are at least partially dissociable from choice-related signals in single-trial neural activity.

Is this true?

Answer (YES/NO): NO